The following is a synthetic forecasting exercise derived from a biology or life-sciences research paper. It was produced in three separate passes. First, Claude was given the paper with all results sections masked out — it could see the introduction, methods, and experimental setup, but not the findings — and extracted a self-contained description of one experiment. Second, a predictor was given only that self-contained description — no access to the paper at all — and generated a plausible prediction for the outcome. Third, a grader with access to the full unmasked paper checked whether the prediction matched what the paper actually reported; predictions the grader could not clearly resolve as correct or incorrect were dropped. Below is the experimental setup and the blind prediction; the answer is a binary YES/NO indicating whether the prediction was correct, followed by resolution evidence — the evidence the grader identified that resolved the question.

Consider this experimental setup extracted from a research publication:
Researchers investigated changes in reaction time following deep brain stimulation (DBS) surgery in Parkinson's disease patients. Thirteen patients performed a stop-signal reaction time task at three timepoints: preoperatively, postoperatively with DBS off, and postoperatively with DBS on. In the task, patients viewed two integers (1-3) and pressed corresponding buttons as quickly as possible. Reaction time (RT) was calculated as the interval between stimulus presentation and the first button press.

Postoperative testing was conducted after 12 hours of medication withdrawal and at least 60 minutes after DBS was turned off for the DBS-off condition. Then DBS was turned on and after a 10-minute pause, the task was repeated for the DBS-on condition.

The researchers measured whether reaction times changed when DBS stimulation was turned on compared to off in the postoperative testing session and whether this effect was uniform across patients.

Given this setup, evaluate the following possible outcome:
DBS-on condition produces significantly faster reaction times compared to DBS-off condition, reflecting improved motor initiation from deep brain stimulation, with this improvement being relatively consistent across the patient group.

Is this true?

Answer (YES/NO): NO